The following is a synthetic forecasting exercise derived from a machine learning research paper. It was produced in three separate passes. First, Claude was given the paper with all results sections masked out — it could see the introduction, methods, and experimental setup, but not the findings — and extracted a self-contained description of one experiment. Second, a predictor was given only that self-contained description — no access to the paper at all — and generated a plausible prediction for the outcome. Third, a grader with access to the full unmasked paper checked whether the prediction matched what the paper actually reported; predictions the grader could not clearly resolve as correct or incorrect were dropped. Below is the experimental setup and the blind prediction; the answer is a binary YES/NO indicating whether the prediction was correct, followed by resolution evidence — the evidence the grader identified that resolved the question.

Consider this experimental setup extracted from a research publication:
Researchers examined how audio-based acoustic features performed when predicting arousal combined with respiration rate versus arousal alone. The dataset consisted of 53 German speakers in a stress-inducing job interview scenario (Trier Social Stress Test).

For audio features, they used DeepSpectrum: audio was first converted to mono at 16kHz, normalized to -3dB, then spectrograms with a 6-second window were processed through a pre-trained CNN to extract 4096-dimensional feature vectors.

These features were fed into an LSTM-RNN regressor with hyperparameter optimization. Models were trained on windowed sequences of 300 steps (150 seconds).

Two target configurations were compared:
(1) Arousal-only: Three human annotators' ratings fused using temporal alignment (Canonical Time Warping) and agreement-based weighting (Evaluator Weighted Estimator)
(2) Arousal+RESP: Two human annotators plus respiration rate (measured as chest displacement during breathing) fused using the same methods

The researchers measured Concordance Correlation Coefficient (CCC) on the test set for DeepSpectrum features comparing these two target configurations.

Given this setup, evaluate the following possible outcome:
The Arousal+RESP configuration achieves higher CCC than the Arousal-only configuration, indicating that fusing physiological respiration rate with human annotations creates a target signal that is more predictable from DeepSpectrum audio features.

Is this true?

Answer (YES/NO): NO